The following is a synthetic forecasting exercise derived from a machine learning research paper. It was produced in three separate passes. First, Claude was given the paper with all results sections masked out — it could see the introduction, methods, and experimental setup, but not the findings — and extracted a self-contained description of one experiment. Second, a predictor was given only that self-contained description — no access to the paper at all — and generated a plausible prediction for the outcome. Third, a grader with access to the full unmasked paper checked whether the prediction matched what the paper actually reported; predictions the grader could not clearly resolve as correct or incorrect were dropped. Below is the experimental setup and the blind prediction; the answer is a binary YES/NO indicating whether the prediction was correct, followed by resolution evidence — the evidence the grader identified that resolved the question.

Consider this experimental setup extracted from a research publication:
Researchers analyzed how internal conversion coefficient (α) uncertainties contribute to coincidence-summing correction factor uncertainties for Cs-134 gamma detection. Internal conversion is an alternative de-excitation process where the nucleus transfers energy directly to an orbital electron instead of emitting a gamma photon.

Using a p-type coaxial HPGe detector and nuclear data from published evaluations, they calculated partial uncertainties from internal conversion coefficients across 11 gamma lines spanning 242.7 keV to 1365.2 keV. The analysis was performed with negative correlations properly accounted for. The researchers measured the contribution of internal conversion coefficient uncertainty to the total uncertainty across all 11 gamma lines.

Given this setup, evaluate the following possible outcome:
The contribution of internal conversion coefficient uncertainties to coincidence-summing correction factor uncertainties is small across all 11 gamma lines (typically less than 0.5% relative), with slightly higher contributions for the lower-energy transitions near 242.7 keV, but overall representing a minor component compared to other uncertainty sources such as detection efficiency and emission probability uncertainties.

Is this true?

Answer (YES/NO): NO